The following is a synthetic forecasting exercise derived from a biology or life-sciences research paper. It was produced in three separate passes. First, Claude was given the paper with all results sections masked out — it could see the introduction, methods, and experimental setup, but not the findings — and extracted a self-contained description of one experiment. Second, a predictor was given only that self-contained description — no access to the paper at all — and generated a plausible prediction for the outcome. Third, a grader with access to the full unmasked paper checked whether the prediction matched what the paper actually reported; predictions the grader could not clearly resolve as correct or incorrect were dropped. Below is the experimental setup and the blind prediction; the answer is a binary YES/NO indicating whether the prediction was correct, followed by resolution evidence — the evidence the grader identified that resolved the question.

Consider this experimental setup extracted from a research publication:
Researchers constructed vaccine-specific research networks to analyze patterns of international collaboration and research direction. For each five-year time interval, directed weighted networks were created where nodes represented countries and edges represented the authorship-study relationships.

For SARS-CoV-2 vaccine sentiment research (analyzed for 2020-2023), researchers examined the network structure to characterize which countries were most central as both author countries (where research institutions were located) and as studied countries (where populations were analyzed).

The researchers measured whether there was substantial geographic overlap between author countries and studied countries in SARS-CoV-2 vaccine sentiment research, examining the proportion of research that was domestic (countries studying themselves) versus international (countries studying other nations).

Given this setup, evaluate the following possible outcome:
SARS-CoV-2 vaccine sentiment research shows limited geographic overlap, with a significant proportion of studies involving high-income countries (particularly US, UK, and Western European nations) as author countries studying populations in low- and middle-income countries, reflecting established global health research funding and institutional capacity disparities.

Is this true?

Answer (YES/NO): NO